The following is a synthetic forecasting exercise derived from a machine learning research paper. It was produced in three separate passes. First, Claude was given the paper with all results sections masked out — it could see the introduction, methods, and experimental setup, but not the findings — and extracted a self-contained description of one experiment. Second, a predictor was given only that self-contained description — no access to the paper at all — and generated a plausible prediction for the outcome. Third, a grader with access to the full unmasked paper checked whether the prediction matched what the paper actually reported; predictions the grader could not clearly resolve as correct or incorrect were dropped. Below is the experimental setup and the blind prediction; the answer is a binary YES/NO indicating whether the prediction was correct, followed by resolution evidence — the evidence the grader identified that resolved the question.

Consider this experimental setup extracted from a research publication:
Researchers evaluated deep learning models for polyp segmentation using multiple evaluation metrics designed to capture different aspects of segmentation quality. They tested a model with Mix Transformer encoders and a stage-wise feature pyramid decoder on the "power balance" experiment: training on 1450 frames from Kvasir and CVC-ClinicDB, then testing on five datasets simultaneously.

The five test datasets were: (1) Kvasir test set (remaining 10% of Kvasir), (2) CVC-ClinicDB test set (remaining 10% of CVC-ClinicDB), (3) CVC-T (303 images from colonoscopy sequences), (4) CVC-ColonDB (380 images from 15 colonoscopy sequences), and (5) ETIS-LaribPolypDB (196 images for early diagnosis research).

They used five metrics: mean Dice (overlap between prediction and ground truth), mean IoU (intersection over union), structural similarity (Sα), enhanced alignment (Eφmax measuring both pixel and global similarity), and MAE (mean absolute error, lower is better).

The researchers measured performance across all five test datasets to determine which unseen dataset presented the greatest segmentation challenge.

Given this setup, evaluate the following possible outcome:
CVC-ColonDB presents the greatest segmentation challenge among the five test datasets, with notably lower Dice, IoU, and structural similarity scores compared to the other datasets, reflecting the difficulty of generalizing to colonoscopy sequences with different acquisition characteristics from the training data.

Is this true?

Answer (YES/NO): NO